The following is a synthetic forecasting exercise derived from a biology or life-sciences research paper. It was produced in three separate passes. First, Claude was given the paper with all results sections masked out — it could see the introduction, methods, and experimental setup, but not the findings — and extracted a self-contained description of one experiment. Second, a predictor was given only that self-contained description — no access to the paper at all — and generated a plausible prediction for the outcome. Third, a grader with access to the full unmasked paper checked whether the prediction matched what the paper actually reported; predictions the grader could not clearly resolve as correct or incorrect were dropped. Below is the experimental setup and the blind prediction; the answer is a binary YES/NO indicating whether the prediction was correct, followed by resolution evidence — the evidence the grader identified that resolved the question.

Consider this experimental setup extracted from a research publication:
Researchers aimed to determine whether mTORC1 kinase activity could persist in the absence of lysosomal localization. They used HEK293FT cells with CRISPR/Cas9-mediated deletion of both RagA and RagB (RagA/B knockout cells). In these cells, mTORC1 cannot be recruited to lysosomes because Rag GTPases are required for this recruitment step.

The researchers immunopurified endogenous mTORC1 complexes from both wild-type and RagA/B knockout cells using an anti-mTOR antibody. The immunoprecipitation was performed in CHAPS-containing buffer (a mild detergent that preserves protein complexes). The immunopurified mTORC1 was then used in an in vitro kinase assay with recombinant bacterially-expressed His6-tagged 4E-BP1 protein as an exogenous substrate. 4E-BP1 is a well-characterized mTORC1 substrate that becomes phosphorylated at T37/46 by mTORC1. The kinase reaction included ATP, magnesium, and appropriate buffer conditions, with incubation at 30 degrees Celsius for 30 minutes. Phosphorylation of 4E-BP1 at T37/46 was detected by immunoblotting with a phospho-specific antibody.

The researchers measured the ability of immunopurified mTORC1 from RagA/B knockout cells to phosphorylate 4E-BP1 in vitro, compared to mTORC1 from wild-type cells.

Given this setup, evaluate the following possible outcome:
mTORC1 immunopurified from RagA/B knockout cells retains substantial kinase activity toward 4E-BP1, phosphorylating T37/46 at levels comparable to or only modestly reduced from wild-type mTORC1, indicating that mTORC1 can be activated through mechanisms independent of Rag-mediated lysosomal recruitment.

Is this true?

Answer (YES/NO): YES